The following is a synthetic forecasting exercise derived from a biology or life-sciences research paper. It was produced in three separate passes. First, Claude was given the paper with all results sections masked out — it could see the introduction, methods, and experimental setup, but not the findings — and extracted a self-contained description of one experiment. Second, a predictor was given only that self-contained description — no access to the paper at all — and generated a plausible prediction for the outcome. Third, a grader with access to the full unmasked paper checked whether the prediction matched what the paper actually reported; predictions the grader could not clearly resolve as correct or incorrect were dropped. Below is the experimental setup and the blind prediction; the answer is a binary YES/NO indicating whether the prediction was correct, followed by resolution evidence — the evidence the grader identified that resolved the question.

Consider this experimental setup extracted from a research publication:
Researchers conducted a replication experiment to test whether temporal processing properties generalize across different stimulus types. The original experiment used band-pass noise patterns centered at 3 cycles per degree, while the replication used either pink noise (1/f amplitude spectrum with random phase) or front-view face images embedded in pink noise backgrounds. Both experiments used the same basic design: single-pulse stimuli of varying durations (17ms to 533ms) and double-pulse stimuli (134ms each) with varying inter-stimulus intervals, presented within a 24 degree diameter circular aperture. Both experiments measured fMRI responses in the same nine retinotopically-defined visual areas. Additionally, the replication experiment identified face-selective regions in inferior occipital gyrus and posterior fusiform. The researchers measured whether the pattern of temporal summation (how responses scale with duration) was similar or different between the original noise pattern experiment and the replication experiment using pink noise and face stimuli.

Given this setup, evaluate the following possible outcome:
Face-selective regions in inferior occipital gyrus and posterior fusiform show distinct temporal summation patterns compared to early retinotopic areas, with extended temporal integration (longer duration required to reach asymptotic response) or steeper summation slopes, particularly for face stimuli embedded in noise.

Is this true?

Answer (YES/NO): NO